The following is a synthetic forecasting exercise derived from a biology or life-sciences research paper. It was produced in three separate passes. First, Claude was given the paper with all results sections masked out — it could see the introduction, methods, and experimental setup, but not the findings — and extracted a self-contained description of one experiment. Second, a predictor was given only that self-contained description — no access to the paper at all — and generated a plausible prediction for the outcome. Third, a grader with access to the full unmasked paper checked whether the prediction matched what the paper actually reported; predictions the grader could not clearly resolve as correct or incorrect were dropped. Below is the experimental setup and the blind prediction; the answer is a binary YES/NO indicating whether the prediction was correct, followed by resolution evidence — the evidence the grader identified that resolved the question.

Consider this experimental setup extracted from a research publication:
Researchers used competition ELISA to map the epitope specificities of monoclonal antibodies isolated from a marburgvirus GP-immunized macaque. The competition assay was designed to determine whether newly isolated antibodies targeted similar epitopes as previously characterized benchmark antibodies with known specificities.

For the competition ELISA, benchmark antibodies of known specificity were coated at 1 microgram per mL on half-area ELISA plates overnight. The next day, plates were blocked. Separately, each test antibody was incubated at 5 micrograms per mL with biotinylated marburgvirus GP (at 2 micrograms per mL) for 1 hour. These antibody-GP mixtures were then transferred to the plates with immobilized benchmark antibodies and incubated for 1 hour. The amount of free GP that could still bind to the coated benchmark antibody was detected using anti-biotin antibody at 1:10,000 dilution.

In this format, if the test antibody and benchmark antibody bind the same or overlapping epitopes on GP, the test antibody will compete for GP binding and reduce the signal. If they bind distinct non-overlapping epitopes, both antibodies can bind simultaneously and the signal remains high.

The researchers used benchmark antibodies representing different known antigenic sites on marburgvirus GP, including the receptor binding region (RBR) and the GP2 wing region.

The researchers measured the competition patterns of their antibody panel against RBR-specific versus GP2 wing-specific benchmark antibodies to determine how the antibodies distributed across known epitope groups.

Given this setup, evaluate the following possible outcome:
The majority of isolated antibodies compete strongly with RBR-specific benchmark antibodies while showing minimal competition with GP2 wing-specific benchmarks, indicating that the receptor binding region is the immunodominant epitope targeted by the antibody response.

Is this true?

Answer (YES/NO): NO